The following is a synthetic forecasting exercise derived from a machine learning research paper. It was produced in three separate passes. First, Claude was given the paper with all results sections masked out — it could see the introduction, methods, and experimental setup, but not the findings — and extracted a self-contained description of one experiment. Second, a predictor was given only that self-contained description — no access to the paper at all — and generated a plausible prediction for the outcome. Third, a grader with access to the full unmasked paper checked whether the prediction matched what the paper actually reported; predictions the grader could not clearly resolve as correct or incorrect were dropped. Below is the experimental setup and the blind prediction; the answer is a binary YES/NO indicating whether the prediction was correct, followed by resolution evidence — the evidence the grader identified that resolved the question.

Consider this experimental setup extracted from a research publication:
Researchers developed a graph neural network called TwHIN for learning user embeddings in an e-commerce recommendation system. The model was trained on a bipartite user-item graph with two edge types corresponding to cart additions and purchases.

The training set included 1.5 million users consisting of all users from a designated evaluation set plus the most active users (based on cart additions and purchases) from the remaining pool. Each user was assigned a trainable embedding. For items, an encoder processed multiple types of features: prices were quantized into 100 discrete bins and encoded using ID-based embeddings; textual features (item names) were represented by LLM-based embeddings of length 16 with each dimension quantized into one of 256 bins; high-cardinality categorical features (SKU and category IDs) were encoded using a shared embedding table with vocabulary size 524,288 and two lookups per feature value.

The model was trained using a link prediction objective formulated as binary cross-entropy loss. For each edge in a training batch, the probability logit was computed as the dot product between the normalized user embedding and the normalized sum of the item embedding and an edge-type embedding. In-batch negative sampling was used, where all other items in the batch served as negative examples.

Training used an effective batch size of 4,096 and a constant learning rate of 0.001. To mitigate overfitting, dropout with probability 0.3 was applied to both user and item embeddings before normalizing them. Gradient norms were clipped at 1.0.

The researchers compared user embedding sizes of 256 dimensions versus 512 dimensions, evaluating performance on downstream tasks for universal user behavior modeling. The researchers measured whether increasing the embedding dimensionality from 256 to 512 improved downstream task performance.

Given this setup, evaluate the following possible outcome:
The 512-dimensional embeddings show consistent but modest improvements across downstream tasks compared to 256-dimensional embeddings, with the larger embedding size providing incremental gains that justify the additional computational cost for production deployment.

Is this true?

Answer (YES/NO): NO